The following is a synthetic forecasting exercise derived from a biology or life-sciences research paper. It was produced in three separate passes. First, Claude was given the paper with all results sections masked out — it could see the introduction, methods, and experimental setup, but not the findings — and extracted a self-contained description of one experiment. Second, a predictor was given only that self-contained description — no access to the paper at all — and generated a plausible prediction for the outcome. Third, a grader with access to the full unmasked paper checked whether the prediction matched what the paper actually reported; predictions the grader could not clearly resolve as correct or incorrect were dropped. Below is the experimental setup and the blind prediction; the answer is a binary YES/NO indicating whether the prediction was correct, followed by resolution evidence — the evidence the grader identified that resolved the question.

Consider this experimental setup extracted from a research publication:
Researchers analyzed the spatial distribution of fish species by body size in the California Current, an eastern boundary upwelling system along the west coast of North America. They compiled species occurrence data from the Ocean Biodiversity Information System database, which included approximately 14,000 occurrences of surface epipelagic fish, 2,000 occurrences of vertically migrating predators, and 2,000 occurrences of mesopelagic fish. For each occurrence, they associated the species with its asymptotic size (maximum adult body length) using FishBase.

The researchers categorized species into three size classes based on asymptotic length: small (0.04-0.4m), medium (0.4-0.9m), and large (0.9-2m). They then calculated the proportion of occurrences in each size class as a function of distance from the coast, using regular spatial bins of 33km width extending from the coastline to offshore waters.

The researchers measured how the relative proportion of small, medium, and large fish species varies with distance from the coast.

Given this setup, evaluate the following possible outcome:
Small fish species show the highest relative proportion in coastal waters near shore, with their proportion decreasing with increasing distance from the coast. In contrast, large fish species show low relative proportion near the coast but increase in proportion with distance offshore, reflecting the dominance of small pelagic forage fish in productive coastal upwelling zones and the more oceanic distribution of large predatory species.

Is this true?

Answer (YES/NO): NO